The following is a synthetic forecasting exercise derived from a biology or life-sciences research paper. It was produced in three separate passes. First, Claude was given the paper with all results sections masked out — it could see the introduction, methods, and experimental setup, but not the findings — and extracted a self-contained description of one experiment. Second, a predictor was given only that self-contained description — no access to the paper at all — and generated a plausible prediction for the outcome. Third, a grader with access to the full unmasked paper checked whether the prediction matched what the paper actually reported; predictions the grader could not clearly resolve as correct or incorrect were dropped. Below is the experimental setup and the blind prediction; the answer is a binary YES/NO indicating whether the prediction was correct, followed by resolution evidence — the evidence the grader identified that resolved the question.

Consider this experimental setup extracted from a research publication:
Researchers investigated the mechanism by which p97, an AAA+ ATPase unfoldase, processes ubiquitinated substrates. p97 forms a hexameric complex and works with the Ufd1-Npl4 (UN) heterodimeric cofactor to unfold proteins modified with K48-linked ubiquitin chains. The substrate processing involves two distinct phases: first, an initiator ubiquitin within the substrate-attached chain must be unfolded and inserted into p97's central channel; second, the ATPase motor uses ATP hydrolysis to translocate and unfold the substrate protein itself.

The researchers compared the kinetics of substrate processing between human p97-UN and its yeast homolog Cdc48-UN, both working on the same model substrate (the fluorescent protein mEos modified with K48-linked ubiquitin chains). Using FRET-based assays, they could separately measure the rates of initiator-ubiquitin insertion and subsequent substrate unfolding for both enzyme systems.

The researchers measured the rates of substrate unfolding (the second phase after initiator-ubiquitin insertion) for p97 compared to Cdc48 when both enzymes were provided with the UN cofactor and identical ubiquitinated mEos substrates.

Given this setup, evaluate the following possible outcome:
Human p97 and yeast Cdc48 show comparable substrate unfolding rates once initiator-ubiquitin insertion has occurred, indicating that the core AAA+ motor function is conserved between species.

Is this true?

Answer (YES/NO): NO